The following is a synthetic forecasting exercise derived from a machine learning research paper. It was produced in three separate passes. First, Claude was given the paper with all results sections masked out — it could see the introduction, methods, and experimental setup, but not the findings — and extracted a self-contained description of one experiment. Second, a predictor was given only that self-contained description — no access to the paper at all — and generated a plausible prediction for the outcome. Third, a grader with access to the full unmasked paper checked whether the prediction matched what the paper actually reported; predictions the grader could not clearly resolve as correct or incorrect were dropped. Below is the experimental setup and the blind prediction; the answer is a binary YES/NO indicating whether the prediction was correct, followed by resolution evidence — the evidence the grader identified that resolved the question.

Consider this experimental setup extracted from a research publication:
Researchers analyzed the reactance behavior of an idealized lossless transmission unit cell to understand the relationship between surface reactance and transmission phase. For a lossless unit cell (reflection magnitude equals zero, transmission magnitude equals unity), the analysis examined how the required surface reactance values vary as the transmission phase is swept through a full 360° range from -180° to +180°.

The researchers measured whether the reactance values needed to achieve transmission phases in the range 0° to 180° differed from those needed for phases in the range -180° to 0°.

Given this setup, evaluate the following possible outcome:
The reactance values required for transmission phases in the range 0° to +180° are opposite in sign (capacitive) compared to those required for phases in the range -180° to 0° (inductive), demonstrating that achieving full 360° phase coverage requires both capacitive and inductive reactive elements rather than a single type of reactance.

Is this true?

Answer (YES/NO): NO